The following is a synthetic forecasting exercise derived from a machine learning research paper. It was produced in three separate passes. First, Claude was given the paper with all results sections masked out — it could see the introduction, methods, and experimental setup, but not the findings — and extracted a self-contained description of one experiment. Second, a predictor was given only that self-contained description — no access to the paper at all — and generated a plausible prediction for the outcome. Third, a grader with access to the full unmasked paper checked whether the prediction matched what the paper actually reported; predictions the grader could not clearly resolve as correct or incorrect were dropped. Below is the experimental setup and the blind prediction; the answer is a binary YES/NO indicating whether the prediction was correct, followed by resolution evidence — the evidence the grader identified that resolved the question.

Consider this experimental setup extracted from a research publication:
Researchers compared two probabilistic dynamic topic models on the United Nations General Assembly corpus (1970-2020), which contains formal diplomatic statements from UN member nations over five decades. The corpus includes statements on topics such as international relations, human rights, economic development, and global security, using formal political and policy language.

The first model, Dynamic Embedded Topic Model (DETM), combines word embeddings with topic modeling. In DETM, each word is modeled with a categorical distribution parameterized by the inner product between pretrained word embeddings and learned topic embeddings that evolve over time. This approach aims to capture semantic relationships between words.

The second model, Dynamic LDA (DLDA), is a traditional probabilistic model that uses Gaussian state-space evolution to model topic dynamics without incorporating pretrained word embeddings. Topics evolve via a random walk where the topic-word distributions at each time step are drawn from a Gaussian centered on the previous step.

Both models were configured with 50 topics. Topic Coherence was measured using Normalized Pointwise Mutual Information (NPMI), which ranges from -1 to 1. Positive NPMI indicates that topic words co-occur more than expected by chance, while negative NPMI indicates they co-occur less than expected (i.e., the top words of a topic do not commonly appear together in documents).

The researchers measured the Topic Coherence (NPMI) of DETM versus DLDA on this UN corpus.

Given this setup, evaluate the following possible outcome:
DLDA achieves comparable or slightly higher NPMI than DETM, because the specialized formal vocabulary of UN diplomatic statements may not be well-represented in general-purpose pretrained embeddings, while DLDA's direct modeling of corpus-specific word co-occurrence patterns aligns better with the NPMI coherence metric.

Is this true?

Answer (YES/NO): NO